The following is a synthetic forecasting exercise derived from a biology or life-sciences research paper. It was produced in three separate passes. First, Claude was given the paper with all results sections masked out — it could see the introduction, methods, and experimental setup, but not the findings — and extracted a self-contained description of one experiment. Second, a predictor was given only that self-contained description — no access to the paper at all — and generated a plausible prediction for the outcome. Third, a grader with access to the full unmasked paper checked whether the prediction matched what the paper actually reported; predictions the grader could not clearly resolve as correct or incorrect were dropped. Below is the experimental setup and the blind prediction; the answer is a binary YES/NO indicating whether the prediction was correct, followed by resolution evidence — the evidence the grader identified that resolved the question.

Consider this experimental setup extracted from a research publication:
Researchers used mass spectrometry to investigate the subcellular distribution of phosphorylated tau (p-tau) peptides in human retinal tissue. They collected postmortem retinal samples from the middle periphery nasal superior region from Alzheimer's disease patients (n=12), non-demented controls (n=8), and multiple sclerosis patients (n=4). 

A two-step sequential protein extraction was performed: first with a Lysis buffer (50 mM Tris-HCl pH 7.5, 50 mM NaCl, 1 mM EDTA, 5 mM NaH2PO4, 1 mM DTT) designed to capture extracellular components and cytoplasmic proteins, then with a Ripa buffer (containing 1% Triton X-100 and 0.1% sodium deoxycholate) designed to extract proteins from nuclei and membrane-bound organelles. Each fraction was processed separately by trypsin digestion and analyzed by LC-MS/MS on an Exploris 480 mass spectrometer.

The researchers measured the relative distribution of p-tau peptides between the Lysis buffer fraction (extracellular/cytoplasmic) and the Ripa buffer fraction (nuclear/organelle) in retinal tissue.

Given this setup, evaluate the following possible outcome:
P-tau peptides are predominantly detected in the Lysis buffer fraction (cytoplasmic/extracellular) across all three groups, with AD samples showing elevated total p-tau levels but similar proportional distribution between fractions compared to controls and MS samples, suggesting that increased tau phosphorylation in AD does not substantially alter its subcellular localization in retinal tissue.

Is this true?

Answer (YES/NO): NO